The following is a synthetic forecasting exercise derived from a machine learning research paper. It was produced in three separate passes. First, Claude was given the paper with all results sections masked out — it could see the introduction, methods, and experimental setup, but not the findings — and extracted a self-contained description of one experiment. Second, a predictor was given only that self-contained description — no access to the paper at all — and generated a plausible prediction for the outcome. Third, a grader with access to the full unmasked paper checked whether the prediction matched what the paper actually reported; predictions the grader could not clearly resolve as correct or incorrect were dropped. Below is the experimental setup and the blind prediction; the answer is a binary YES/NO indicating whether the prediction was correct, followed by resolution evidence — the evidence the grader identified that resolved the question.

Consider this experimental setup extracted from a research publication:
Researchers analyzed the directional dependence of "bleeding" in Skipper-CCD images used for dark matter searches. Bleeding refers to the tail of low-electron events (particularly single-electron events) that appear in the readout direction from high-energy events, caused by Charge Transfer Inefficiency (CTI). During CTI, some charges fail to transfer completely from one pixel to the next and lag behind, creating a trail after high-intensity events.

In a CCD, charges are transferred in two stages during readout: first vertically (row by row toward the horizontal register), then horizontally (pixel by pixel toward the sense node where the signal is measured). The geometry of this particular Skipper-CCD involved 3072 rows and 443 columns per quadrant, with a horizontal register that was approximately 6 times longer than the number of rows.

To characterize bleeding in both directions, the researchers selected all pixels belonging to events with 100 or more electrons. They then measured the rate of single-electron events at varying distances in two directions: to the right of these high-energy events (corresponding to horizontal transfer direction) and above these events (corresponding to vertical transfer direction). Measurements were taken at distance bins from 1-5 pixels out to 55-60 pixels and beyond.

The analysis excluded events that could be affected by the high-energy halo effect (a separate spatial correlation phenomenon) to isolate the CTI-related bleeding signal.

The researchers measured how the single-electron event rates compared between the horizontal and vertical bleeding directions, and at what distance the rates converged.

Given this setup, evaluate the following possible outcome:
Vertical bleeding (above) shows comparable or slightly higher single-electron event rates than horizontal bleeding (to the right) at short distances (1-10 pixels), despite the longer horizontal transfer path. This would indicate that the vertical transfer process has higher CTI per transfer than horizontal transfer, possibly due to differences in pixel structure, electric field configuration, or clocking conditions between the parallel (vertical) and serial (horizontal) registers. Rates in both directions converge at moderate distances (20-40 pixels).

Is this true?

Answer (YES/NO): NO